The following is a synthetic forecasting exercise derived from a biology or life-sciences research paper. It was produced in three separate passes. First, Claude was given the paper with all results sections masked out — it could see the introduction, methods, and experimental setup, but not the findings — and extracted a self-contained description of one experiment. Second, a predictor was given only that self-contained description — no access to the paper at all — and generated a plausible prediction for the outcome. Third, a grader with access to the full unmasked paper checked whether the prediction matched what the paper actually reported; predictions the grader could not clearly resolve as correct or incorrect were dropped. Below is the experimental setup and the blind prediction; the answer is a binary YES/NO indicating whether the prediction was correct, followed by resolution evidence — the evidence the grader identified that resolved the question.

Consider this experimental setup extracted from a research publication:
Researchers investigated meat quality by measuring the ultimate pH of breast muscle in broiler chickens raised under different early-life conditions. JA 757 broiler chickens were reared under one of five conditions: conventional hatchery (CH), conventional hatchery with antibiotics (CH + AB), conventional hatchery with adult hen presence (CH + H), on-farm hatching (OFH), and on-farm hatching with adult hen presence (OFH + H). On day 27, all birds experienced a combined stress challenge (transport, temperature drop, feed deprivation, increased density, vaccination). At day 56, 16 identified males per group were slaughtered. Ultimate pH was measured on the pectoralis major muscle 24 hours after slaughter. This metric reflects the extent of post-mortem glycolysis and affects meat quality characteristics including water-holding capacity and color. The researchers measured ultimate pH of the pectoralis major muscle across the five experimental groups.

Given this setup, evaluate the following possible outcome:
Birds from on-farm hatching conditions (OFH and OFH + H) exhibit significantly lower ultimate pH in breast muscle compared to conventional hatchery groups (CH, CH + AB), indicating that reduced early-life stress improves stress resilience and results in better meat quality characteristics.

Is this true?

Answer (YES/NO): NO